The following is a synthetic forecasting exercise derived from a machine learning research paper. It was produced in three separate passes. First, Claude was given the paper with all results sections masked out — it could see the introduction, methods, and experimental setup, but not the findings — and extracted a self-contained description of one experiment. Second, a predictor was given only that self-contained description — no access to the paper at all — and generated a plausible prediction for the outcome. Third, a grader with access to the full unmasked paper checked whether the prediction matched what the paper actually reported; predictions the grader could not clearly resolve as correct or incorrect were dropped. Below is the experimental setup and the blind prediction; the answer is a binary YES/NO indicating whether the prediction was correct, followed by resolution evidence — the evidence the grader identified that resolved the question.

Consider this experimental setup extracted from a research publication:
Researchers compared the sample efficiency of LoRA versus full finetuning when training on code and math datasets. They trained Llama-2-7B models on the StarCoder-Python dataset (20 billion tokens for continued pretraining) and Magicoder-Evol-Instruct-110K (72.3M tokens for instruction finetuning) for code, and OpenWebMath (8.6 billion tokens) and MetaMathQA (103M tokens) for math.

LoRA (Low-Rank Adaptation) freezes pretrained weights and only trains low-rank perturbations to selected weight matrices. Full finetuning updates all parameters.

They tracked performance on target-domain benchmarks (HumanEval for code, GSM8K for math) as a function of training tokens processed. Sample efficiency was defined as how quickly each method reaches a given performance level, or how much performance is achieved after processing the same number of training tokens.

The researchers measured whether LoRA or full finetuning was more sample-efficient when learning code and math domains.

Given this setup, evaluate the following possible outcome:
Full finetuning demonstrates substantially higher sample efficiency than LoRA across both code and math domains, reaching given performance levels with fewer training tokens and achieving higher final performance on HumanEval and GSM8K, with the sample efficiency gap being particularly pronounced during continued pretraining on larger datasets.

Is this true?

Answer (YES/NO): YES